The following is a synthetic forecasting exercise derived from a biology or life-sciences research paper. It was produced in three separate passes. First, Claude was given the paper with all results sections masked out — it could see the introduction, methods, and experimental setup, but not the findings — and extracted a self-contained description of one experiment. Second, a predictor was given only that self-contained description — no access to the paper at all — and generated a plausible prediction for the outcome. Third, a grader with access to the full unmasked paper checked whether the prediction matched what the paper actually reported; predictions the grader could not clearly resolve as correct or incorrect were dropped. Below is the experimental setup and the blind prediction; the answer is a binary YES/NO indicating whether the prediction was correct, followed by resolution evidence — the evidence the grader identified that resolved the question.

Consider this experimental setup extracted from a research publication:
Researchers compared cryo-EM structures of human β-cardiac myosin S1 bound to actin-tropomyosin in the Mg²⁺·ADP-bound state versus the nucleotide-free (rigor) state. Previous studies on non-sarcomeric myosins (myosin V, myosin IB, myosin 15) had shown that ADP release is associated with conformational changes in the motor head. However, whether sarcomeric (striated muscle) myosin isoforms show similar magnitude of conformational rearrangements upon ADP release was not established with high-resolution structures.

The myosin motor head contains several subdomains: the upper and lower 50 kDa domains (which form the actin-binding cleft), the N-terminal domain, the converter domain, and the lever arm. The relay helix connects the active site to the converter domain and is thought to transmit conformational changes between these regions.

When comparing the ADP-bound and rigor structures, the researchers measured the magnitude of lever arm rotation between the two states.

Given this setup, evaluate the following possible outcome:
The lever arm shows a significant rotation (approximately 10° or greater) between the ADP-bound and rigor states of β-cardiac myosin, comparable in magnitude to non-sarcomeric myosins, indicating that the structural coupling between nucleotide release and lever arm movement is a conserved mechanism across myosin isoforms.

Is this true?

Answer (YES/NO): YES